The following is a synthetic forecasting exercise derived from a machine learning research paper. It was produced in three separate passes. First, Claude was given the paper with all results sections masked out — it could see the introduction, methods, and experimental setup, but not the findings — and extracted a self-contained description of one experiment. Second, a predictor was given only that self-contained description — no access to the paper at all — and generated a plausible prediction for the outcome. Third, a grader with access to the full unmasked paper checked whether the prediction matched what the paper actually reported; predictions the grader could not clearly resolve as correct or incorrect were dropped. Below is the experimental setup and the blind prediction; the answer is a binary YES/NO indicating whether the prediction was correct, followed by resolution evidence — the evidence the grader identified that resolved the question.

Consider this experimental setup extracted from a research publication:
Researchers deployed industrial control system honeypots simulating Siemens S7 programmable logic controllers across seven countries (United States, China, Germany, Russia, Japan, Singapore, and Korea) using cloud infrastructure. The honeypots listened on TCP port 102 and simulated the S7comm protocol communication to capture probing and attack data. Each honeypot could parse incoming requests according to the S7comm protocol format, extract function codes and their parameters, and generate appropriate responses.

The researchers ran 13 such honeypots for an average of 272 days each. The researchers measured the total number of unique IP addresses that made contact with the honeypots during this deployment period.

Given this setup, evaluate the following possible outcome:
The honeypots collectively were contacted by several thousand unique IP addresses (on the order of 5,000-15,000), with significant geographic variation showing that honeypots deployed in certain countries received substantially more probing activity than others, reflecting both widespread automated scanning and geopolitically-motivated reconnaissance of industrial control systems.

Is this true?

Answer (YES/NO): NO